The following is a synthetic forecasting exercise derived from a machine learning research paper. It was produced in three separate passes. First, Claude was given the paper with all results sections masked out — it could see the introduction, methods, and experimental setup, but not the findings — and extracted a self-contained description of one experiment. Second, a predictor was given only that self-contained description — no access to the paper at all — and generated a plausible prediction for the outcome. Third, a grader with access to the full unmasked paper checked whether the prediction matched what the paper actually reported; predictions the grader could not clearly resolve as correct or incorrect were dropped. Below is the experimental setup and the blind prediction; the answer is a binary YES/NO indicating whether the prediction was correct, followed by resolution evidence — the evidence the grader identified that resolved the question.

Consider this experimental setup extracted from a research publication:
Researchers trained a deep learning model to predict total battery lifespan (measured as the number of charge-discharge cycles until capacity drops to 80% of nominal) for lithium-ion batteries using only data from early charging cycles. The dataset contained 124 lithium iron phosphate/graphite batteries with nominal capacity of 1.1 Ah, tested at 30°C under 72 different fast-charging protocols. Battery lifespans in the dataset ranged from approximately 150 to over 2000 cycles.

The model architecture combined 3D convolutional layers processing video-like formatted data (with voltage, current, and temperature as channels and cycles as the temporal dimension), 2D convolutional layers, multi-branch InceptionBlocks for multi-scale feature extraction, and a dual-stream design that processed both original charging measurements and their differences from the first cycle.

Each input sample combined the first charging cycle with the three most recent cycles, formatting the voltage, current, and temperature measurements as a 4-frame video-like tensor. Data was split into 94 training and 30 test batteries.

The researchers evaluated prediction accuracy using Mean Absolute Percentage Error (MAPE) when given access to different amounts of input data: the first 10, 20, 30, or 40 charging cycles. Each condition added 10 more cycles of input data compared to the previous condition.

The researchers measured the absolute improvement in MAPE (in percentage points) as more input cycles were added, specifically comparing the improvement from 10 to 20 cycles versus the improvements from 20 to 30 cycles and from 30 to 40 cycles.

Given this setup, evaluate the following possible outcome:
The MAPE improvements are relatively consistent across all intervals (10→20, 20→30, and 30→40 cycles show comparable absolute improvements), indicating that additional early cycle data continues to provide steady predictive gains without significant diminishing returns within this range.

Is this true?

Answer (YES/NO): NO